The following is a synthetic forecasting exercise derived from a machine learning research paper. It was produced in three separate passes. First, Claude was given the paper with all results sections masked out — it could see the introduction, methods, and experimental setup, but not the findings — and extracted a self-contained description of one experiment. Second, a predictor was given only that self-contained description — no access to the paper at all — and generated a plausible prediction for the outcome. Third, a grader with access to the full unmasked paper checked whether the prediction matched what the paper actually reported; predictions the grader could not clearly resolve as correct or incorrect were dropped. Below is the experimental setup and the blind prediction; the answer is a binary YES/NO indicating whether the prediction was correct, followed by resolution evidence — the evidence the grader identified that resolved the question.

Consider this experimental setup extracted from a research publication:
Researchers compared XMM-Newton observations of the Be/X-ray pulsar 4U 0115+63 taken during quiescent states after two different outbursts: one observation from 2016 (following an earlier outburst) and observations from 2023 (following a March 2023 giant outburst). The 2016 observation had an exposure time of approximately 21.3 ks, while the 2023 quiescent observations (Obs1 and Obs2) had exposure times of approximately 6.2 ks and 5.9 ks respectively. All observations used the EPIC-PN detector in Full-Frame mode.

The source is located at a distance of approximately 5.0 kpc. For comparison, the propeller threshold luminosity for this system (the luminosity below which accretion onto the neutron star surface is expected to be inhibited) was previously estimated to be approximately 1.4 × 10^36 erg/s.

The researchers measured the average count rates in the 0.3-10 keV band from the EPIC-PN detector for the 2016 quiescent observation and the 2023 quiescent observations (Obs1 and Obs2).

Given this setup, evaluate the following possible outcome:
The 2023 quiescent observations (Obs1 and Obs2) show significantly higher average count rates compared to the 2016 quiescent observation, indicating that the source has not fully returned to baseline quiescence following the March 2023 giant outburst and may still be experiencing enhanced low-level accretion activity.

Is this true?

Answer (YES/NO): NO